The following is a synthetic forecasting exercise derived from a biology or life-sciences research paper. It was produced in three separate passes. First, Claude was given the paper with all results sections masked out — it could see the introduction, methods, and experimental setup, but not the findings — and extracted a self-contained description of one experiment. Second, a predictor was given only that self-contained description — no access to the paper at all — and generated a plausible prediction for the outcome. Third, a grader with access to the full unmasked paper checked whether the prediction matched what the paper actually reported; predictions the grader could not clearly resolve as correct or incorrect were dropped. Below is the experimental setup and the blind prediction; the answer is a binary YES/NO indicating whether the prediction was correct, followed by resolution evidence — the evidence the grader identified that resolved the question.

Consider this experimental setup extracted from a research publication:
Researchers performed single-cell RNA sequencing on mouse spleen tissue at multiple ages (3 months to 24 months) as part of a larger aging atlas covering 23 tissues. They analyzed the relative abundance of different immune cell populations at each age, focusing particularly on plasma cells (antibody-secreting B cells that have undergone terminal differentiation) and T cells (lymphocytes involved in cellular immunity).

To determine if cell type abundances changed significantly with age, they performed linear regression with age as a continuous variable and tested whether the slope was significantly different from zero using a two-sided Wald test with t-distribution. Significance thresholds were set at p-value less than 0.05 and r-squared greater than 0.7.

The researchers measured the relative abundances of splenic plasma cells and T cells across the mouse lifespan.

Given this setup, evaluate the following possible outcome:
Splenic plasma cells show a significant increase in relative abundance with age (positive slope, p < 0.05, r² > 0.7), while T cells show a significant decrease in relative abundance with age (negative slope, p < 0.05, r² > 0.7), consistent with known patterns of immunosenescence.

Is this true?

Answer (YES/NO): YES